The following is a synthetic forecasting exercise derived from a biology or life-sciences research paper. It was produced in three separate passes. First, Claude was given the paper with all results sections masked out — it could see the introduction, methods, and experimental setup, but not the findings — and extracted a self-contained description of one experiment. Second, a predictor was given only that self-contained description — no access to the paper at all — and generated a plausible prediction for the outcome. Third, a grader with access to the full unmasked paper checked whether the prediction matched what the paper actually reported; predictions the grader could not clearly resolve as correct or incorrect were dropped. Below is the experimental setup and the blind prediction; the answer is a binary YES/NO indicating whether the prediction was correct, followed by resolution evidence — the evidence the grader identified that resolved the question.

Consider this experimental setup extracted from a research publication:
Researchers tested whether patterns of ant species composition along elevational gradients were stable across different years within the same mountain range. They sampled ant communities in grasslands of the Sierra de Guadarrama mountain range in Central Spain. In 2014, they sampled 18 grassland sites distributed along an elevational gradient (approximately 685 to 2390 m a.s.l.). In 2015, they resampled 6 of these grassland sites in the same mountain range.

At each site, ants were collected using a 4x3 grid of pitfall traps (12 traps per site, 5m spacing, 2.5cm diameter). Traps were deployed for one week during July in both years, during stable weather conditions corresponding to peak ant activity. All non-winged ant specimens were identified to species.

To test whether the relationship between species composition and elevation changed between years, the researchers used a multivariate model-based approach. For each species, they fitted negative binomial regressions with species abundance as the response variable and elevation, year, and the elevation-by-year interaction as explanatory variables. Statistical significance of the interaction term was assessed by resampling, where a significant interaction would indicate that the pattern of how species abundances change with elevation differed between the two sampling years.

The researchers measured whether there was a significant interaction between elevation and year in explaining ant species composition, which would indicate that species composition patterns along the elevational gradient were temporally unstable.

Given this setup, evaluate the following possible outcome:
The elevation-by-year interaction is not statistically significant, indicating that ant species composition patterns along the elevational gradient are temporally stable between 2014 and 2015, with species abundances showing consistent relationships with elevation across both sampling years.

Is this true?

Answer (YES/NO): YES